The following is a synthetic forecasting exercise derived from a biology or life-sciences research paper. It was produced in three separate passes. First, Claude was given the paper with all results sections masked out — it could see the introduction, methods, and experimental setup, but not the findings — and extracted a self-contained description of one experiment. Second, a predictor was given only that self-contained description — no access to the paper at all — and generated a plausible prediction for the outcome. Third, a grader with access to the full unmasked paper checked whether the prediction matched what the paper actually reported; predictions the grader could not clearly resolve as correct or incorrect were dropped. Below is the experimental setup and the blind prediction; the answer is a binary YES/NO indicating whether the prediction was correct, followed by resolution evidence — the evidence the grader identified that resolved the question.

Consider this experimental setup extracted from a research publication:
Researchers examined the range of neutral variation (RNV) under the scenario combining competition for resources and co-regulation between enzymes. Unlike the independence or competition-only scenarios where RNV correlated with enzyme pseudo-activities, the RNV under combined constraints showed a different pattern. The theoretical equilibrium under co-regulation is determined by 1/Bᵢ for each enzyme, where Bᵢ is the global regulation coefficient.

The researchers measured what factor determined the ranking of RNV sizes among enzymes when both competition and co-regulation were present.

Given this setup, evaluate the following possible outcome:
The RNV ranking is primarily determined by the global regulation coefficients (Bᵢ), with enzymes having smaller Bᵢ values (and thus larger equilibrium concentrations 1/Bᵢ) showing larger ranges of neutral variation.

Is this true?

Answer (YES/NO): NO